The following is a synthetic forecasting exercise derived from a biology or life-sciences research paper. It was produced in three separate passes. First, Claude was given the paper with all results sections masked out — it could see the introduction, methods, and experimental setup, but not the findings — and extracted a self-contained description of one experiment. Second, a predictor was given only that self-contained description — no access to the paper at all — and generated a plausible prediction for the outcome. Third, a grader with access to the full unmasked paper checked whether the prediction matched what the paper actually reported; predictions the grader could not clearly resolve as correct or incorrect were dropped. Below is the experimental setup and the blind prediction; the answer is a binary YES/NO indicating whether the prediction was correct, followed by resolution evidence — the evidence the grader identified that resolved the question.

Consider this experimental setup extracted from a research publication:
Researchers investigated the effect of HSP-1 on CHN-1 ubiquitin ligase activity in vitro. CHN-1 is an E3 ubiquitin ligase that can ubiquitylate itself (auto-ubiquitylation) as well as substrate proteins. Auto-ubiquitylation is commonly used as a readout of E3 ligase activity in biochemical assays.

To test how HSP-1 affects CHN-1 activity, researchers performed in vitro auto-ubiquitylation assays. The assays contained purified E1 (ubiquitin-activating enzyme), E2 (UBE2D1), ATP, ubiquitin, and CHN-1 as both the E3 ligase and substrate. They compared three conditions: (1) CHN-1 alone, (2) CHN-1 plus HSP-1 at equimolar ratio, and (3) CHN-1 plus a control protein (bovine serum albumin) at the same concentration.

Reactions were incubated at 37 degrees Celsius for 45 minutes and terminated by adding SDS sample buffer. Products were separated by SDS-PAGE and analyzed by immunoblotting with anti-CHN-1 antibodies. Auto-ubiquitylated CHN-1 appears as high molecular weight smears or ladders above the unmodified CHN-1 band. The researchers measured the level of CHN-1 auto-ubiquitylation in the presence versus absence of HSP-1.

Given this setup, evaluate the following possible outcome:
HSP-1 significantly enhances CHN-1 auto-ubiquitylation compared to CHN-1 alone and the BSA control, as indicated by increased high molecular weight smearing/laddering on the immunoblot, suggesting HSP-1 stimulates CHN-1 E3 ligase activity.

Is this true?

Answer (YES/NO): NO